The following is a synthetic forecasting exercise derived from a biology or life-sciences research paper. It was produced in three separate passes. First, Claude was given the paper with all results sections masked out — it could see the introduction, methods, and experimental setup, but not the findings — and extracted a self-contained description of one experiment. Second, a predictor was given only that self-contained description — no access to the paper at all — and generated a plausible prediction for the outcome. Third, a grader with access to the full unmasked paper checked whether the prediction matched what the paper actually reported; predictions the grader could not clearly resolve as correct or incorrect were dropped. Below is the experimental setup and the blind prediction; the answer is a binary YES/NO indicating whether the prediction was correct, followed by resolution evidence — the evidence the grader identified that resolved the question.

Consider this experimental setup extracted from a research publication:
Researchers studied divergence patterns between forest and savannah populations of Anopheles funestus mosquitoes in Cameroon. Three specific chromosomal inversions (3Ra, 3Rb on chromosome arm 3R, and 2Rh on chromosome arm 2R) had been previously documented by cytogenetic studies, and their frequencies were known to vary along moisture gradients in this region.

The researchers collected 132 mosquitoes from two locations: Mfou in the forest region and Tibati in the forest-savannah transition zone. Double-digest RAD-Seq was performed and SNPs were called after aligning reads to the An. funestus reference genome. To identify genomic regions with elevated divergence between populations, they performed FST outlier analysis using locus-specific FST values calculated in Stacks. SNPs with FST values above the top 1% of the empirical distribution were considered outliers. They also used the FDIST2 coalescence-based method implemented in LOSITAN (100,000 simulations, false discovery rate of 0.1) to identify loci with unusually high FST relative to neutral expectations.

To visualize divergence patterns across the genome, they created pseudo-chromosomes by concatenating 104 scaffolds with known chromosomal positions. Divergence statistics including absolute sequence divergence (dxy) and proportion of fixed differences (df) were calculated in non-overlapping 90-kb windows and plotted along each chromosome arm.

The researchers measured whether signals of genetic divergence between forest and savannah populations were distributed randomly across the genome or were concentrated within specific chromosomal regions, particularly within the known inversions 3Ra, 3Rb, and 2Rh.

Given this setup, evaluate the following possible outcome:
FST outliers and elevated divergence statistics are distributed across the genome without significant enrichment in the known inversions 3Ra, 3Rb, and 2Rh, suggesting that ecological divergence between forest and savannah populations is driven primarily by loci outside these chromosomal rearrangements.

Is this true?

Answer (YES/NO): NO